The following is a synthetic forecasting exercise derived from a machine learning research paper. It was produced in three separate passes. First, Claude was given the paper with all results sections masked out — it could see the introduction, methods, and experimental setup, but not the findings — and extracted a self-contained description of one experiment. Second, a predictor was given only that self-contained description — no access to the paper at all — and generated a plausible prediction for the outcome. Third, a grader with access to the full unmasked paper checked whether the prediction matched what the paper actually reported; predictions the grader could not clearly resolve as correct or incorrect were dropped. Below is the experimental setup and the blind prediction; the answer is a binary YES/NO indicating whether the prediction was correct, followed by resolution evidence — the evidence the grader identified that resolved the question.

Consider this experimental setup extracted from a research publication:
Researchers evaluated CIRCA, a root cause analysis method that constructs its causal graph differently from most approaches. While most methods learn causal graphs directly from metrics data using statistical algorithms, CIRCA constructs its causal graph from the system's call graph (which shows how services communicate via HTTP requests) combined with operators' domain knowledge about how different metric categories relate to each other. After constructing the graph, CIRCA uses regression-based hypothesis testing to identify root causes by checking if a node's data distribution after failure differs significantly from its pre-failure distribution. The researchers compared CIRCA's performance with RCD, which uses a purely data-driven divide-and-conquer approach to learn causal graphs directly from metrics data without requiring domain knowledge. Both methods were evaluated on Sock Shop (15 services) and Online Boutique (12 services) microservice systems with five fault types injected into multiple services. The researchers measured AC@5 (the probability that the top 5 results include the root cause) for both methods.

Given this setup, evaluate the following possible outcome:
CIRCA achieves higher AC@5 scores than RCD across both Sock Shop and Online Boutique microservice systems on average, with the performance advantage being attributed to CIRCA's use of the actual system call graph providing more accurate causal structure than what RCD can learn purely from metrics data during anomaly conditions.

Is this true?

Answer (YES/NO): NO